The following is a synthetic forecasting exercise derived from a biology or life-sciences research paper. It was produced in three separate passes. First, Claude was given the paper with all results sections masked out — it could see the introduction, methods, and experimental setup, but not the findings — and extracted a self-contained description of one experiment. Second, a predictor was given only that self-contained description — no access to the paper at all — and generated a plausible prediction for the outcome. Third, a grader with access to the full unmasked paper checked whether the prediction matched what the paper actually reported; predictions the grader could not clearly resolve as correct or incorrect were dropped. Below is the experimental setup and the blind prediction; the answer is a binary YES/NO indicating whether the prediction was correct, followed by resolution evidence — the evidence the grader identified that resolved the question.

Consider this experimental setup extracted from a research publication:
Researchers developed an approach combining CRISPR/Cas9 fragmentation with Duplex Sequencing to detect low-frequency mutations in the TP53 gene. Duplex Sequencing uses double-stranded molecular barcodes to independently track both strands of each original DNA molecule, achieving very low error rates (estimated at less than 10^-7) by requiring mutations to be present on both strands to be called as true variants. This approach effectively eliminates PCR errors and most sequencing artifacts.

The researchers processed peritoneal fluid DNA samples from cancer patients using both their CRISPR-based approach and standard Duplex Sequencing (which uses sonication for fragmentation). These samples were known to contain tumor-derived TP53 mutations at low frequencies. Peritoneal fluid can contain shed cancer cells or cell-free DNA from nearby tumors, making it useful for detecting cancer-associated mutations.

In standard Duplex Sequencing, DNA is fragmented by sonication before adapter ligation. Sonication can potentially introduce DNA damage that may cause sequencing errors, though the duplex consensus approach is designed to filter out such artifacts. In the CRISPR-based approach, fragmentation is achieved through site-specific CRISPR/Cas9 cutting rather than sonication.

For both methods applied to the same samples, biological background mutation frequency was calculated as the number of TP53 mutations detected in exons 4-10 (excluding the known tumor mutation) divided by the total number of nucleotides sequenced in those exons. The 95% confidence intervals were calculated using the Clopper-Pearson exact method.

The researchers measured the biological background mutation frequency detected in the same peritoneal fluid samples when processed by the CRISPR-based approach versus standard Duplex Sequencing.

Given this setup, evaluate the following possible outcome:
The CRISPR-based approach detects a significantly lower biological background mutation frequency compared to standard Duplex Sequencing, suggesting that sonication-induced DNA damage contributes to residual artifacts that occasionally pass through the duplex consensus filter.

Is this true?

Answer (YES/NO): NO